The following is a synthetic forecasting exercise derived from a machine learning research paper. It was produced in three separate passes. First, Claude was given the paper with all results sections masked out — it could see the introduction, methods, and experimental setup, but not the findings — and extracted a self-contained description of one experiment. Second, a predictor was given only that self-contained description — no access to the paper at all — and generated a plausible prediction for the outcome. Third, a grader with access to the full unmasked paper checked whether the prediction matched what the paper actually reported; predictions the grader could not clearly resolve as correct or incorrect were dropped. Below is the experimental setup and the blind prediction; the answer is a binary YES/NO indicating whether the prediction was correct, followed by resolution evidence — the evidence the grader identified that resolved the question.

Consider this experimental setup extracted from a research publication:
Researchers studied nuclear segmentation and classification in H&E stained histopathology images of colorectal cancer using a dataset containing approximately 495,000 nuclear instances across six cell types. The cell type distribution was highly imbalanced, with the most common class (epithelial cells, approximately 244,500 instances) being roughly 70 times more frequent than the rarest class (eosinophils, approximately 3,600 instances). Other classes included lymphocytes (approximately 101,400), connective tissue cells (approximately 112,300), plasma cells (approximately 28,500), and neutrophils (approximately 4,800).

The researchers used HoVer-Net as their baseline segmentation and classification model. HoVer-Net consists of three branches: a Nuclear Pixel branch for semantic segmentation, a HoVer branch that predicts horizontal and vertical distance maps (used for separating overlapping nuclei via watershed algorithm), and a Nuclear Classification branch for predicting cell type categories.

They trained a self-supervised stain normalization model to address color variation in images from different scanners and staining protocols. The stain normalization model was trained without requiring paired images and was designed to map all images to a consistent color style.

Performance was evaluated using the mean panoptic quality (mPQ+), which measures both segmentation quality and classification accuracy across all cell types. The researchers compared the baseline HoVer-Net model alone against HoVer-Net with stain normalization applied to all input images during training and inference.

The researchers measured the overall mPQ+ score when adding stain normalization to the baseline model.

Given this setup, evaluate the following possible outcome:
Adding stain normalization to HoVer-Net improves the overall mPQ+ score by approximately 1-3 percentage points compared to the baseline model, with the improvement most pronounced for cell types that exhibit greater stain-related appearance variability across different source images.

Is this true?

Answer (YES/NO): NO